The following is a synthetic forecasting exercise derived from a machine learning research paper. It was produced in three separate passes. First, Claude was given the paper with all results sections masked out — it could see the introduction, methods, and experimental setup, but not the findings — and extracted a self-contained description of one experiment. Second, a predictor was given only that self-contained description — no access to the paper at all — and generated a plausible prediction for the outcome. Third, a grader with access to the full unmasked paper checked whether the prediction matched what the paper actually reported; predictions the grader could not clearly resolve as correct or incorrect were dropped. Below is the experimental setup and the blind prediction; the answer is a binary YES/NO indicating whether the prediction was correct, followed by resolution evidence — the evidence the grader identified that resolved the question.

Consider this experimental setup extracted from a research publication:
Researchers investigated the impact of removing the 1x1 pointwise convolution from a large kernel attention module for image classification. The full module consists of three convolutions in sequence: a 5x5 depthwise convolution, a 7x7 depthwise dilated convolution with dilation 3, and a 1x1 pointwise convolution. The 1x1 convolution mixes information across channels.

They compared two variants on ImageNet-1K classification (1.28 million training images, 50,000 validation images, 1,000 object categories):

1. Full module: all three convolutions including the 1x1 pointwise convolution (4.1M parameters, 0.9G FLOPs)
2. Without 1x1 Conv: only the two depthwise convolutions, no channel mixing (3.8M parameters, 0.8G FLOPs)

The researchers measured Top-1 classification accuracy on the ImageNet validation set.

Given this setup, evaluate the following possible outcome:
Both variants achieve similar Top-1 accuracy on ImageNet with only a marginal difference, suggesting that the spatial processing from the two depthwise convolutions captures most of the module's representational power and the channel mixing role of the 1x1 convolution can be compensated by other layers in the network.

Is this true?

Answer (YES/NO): NO